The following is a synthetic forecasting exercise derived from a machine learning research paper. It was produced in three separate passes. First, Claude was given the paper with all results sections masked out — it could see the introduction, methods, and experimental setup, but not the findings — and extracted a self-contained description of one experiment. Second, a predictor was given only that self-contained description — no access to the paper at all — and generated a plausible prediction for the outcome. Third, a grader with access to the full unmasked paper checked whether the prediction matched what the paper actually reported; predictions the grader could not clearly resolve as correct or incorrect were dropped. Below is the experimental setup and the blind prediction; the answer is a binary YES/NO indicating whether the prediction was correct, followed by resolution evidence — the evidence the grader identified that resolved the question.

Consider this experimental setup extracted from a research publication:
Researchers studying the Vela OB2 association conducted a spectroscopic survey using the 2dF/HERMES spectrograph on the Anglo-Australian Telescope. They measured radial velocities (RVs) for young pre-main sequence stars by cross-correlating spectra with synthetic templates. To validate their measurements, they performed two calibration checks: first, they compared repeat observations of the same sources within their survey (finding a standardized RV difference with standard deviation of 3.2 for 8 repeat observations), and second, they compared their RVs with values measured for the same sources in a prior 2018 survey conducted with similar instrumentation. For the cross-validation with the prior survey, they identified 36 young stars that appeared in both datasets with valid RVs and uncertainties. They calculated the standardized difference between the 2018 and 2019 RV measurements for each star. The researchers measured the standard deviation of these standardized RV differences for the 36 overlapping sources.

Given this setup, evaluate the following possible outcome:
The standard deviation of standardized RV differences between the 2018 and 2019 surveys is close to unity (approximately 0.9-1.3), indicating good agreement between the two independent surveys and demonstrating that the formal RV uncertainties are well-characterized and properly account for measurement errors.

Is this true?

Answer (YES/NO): YES